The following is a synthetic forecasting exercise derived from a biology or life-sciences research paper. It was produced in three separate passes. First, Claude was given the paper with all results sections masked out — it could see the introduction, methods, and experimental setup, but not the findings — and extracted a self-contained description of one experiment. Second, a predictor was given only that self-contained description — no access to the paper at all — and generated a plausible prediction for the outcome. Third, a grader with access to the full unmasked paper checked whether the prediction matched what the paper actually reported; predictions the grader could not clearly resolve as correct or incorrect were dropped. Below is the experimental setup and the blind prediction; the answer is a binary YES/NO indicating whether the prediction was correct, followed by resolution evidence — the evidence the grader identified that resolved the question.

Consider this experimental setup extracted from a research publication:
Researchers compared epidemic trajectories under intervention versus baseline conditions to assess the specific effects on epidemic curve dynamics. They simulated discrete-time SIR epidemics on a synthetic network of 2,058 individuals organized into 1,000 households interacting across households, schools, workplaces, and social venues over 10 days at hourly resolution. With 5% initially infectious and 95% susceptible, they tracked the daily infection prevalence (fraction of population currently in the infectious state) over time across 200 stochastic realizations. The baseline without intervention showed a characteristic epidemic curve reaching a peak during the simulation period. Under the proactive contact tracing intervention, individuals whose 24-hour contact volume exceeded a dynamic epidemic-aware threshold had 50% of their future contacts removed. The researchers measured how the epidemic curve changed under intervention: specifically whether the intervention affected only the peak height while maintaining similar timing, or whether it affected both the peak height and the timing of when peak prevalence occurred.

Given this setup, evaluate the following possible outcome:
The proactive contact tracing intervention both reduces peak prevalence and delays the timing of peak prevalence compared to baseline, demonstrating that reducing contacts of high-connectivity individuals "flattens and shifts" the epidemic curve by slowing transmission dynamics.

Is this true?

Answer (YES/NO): YES